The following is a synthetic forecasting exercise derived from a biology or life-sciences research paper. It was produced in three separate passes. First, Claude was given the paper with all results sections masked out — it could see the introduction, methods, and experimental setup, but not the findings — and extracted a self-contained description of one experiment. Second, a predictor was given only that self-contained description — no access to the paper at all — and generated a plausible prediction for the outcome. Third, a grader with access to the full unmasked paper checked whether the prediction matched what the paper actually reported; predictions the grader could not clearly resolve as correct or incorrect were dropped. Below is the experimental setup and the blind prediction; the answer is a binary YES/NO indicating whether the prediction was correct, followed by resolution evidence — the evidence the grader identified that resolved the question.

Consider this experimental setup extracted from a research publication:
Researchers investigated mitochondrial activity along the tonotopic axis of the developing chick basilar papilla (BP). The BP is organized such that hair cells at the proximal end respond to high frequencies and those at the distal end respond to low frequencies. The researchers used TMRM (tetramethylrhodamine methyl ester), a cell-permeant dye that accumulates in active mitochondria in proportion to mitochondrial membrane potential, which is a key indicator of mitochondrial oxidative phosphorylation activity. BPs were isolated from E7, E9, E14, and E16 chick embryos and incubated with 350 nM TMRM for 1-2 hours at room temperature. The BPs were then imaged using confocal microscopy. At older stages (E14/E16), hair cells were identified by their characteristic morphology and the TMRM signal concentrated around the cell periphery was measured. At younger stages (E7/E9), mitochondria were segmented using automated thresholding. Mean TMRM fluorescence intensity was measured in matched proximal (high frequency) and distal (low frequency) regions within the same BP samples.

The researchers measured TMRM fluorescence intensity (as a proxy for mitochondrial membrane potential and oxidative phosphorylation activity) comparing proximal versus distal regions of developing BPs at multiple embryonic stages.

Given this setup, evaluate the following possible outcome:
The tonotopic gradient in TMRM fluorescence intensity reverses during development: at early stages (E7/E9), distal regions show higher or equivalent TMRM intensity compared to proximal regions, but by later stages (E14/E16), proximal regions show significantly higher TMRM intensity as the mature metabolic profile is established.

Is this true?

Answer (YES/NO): NO